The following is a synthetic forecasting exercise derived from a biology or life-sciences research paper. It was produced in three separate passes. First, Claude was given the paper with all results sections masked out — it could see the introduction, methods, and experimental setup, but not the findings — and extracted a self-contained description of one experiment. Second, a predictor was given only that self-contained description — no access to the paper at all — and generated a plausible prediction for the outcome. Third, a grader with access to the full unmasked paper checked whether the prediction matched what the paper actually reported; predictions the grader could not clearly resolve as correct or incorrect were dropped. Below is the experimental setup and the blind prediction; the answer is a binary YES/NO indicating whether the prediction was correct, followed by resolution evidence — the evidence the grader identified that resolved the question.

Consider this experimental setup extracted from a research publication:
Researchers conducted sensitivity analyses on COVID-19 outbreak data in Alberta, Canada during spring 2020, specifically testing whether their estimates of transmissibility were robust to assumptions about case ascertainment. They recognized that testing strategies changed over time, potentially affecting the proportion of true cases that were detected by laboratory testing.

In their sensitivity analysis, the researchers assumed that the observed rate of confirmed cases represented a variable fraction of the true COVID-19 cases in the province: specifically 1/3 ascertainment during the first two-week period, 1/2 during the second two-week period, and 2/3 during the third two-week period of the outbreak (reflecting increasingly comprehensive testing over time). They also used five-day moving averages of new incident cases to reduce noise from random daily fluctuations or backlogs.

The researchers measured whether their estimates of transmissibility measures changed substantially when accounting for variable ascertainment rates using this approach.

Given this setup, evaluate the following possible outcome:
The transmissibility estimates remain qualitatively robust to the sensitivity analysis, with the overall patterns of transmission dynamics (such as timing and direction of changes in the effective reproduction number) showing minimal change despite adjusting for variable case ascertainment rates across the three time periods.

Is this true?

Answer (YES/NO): YES